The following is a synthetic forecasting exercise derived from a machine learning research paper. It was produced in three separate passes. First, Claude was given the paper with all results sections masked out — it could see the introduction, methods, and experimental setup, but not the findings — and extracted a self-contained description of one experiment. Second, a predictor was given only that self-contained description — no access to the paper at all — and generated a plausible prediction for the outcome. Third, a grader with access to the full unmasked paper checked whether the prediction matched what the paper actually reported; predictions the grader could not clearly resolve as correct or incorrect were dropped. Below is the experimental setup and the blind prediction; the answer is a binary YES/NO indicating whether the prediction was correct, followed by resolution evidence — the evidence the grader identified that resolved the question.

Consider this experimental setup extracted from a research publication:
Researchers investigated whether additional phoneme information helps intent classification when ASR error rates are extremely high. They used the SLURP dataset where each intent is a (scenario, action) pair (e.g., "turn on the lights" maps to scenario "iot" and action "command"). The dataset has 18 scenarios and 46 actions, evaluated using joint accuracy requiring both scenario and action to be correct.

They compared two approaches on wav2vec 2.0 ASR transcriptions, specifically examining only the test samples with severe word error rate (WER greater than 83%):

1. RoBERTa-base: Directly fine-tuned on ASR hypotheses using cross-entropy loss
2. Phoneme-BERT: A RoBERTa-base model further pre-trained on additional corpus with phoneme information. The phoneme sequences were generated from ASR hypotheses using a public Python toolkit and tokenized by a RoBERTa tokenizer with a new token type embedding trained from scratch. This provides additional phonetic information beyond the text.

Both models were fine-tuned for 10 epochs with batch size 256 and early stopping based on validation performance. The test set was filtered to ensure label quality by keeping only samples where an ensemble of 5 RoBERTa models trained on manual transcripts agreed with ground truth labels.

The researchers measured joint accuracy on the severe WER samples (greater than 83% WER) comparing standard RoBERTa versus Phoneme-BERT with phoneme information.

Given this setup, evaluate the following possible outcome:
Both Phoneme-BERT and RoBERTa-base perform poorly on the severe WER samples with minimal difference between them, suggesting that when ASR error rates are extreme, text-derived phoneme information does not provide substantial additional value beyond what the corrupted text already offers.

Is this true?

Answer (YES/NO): YES